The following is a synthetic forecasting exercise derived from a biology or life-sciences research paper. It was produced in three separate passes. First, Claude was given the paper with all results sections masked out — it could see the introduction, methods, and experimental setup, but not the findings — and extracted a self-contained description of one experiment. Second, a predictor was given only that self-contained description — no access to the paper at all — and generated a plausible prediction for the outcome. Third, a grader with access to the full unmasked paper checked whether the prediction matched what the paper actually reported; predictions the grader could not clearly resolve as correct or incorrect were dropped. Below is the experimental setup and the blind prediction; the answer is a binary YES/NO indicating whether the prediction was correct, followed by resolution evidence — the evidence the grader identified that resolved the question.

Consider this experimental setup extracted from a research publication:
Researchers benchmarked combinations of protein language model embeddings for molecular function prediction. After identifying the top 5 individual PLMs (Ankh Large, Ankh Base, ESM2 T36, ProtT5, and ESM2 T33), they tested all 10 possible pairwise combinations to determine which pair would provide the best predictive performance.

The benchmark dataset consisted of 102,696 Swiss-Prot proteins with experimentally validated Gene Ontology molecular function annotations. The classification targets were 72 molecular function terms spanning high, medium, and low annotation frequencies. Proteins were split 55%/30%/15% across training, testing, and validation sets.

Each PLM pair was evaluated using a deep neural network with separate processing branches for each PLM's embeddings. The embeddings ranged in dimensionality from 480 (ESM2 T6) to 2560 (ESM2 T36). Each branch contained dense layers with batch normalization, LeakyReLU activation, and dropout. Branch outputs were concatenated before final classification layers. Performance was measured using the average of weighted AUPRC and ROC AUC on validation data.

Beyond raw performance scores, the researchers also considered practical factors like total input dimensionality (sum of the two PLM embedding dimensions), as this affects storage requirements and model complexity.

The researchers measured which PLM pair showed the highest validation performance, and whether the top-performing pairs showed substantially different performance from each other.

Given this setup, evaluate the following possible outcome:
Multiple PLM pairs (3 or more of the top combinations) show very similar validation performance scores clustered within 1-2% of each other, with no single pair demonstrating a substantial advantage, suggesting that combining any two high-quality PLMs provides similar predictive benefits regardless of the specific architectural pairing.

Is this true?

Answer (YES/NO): YES